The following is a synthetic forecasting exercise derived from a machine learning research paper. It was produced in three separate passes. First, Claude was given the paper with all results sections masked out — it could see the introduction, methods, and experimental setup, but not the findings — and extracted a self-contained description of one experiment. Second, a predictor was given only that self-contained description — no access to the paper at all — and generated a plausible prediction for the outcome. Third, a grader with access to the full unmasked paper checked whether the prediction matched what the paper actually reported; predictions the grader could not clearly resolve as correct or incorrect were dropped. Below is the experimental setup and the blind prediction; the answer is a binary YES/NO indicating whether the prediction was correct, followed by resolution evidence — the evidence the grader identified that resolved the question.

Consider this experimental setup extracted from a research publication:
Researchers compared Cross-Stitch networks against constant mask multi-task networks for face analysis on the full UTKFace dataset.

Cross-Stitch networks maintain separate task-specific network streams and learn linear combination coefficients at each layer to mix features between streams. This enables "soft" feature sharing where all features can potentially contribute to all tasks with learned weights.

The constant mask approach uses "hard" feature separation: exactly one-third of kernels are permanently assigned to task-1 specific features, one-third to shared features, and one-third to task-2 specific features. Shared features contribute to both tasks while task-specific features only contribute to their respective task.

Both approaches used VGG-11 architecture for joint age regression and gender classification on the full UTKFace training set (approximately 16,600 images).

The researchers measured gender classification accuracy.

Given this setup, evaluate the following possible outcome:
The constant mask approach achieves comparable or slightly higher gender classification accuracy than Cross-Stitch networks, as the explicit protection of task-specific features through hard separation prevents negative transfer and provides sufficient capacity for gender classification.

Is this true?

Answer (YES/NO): NO